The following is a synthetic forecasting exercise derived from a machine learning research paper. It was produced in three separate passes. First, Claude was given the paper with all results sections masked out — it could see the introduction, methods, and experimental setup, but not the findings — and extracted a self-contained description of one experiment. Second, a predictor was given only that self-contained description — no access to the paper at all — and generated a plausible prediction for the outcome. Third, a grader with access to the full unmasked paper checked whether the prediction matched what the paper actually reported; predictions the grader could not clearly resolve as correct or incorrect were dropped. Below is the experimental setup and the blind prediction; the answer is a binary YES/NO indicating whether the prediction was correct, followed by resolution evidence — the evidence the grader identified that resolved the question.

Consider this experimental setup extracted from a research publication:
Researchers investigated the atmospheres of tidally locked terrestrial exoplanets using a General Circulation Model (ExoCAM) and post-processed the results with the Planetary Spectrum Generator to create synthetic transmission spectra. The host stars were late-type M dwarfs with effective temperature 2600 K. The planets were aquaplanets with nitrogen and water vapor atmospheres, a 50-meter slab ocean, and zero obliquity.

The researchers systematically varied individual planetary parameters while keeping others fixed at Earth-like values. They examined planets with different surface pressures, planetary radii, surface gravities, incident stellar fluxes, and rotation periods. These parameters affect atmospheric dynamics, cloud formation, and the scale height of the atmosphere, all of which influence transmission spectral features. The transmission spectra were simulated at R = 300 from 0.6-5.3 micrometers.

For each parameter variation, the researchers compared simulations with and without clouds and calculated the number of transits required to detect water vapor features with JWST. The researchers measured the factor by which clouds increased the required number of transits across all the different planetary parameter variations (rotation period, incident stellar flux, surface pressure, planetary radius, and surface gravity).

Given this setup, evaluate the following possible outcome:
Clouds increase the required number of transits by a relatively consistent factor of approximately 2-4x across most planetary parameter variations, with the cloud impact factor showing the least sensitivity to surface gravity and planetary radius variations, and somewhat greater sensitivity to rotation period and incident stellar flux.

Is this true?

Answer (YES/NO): NO